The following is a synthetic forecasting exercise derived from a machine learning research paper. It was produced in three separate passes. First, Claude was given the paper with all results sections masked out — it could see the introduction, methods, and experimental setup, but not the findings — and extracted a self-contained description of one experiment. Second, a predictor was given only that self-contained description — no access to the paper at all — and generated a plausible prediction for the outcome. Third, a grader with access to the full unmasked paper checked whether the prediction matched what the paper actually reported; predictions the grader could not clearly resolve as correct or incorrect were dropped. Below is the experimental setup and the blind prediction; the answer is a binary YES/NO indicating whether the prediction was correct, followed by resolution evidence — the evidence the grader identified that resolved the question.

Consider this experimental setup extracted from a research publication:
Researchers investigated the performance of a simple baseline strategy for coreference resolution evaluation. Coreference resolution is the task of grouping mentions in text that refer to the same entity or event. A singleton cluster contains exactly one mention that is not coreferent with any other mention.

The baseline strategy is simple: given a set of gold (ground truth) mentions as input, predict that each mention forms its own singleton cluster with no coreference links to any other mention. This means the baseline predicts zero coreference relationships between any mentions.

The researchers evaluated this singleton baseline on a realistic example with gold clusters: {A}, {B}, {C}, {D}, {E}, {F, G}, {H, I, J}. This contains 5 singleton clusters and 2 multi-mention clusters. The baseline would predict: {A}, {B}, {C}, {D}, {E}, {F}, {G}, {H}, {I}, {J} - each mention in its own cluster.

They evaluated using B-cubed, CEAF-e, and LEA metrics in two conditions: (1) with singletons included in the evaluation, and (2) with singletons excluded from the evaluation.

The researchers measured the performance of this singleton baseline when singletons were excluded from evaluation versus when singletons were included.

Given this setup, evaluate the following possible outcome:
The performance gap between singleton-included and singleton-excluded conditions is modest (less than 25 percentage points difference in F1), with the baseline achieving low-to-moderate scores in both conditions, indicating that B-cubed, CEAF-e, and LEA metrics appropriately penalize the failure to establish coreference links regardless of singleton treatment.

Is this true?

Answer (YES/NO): NO